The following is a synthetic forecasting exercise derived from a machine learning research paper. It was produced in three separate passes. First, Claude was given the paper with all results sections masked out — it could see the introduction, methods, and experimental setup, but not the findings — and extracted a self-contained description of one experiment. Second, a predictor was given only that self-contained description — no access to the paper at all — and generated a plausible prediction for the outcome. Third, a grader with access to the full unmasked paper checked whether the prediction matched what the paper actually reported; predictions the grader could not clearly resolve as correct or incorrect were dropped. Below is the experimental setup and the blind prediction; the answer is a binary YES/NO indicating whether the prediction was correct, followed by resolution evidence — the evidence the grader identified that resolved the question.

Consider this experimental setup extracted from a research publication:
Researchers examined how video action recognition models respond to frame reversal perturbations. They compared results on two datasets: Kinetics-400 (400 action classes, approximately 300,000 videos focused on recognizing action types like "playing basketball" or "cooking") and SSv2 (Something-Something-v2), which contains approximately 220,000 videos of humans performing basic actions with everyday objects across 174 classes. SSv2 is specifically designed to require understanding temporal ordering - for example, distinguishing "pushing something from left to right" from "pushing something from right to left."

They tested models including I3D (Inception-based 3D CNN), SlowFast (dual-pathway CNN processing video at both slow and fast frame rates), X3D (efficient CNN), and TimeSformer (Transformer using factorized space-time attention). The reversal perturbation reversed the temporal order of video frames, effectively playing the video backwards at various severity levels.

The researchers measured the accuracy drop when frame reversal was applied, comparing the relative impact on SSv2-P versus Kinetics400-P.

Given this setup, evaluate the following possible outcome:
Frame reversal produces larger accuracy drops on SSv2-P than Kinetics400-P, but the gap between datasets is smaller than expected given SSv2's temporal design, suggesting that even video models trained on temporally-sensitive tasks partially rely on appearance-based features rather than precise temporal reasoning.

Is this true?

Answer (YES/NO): NO